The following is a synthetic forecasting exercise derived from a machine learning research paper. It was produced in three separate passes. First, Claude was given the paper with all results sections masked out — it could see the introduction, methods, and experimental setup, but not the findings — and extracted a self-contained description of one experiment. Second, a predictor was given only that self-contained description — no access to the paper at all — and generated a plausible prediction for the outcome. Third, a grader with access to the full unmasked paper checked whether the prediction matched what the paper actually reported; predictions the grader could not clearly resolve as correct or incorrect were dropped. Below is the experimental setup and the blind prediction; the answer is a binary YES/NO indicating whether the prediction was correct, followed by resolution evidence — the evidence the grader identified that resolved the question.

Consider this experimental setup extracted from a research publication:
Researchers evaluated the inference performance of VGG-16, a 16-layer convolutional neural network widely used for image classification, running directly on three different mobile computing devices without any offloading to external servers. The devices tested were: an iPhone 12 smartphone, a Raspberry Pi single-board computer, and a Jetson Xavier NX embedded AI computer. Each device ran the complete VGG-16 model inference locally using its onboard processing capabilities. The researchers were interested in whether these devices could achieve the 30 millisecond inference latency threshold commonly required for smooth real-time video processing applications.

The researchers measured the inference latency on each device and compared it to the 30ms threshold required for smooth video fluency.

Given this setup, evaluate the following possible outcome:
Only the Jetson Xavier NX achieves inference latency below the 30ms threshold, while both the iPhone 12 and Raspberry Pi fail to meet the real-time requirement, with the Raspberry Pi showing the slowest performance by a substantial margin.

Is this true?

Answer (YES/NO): NO